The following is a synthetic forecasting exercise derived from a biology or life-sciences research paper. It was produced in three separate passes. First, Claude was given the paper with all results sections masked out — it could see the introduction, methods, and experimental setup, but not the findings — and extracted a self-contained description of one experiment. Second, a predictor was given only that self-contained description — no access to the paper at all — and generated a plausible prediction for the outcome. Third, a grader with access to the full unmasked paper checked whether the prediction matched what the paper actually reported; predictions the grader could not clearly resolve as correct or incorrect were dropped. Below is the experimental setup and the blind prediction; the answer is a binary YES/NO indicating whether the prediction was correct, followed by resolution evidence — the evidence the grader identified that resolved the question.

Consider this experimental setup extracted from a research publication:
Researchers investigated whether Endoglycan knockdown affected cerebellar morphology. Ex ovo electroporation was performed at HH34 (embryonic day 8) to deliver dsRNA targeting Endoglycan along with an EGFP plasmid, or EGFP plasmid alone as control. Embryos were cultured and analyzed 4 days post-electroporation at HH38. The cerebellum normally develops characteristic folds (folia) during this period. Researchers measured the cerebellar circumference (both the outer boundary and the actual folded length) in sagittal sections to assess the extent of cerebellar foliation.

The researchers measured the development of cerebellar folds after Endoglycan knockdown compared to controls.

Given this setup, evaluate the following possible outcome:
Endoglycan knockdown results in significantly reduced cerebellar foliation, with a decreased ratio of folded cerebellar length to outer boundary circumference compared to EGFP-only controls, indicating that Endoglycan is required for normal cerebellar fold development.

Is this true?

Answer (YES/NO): YES